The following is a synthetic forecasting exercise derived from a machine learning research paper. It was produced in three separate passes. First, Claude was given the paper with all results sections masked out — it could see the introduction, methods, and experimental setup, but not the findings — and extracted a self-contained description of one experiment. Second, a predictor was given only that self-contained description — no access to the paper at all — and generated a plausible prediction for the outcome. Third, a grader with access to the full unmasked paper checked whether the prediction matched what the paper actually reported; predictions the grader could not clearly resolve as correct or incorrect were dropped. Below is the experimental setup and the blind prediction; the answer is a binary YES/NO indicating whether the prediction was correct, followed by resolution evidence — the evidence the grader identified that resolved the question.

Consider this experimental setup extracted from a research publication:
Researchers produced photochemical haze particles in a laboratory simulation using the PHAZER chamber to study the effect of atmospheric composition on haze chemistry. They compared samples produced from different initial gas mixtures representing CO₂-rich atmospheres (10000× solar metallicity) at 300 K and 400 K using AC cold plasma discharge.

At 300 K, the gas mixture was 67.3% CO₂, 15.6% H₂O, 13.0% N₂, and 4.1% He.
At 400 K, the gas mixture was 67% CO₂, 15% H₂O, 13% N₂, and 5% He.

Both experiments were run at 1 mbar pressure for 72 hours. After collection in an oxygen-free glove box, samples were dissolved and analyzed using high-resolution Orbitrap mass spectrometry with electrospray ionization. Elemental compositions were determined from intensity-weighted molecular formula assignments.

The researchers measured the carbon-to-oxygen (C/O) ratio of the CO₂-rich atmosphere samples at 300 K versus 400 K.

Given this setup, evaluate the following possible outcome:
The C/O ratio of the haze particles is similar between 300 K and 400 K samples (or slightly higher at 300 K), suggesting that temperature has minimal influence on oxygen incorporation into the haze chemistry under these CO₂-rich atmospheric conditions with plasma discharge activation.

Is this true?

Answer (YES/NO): YES